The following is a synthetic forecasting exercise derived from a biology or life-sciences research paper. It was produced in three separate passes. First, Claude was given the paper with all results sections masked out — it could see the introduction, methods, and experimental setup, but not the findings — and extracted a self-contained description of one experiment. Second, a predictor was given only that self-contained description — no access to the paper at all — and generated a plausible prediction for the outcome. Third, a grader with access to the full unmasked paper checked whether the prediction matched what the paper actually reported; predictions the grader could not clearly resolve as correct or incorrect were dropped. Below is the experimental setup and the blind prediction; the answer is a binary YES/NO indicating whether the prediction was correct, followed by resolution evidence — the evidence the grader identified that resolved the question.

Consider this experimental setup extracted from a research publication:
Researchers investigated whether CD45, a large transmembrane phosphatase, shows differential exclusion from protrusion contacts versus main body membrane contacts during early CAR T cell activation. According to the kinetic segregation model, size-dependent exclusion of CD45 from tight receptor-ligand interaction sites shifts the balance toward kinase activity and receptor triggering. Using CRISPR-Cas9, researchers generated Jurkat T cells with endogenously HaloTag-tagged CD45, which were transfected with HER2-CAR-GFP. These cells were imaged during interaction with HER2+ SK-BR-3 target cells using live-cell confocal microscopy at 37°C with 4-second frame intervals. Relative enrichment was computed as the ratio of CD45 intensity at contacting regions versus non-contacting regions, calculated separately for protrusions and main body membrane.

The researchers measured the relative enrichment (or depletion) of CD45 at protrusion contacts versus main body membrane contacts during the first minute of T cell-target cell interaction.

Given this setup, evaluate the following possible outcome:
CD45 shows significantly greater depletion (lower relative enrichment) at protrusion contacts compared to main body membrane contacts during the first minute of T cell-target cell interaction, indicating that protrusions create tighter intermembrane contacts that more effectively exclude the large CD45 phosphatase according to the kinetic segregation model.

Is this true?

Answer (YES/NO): YES